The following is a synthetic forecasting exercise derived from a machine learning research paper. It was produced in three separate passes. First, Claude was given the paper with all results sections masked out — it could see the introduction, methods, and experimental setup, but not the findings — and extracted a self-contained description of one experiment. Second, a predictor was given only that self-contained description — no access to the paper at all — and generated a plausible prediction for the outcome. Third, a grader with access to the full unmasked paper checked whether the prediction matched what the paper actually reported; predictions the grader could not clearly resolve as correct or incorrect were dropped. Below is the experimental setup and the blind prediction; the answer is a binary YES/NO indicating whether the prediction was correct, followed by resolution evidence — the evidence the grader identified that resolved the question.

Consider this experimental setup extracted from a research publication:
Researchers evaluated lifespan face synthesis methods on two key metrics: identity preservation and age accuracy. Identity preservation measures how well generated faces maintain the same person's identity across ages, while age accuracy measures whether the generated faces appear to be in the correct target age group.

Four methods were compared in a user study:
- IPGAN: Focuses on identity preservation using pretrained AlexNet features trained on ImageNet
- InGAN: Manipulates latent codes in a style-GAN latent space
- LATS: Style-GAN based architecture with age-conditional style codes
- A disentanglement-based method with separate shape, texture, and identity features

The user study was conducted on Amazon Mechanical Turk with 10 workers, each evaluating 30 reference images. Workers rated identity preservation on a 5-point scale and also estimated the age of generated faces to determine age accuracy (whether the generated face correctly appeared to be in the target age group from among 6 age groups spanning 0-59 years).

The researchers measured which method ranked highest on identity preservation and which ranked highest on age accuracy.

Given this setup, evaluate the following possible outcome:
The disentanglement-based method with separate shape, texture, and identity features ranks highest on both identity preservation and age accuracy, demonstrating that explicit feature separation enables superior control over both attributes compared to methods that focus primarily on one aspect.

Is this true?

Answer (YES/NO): NO